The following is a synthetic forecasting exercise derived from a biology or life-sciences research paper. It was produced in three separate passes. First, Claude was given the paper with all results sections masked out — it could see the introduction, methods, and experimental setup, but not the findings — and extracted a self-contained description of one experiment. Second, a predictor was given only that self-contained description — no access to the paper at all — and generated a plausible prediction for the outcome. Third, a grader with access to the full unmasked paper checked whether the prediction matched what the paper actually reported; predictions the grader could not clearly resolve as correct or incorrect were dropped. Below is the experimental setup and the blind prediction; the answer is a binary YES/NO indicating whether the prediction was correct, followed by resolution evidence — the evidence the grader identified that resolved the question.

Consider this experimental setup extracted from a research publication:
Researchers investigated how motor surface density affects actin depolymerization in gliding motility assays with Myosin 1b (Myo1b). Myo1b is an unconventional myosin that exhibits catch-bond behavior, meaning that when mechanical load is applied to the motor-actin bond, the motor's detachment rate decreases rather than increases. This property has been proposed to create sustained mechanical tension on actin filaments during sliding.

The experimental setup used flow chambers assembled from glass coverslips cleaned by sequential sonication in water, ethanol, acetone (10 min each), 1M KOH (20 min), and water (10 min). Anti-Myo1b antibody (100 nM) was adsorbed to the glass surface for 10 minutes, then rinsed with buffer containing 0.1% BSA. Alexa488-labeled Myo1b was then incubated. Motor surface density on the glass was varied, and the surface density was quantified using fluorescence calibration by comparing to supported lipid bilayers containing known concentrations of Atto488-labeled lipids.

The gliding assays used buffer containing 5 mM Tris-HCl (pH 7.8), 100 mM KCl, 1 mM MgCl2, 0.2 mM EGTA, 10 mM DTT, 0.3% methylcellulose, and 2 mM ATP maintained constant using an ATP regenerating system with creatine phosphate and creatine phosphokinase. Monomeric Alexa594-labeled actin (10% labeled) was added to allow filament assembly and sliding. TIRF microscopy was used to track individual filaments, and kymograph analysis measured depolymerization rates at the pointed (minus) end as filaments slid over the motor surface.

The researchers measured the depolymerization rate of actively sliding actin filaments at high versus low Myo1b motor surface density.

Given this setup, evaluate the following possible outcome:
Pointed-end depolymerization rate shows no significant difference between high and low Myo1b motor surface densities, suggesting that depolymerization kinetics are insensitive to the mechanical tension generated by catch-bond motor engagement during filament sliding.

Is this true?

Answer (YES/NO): NO